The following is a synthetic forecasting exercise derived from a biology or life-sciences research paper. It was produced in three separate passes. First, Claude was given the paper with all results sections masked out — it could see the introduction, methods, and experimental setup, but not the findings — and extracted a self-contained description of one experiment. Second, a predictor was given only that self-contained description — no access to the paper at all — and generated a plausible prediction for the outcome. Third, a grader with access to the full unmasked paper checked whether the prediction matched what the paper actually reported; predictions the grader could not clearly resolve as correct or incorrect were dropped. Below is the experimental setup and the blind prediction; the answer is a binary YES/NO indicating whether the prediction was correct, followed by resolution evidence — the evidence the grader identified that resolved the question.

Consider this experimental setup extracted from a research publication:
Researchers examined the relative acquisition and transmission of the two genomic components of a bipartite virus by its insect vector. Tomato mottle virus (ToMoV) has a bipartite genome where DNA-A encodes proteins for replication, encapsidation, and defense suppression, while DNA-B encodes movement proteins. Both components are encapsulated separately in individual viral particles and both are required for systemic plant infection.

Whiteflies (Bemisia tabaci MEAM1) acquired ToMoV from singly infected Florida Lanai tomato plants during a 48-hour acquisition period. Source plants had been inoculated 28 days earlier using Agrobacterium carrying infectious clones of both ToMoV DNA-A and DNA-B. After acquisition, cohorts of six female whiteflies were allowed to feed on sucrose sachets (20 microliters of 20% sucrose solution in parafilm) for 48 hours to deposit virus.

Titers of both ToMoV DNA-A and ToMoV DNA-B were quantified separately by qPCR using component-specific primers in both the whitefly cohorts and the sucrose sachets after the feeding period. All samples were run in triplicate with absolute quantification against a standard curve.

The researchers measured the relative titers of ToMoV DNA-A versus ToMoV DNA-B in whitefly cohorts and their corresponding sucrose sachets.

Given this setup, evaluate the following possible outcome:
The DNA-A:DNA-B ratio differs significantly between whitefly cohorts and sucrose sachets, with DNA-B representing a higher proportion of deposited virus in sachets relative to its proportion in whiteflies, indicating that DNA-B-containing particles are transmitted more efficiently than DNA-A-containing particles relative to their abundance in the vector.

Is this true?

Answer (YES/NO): NO